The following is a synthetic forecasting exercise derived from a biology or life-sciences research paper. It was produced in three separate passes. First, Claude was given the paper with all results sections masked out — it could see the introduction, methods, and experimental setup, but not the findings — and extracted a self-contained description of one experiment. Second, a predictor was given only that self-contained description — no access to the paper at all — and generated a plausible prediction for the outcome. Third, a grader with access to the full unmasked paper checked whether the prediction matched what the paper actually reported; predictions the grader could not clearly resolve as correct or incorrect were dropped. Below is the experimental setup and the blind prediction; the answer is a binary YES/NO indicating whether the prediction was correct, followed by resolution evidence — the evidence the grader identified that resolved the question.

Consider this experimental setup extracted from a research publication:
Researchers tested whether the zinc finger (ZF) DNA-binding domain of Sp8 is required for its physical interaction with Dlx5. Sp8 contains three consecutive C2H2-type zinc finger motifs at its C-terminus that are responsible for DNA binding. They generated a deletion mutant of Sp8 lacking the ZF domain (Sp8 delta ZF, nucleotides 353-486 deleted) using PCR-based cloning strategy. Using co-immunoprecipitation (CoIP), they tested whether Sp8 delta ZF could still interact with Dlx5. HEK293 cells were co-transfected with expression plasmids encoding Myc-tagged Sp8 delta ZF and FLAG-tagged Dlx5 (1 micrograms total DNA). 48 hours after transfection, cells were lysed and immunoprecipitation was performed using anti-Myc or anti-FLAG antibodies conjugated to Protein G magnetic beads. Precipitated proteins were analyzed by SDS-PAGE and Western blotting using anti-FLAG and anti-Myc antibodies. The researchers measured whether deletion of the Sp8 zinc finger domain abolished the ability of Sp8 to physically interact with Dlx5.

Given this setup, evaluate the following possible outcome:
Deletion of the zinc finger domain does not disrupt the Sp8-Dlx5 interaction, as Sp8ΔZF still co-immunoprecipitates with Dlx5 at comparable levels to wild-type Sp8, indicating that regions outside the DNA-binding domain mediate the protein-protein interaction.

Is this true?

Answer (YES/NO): NO